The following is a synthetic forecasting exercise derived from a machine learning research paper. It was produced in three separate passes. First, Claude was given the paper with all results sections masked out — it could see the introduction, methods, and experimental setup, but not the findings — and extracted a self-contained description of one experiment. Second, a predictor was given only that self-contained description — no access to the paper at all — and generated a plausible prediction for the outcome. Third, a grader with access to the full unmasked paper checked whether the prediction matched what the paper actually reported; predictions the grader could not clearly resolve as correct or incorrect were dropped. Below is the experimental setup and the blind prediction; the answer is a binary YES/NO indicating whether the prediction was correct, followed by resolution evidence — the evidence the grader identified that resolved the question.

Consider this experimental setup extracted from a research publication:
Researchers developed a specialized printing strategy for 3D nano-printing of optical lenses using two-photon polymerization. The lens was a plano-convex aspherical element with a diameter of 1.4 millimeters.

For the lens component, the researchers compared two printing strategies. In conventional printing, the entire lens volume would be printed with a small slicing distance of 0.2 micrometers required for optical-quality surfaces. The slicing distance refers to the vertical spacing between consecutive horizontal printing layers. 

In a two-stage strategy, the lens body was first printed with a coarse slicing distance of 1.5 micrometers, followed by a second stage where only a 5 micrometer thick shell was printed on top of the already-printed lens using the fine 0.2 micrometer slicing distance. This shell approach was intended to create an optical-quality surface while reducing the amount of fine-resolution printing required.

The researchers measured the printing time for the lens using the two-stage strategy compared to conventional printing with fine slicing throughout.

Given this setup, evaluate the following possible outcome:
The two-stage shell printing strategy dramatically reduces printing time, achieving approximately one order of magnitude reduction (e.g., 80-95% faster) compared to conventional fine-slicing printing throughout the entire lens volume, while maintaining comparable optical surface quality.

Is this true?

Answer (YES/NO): NO